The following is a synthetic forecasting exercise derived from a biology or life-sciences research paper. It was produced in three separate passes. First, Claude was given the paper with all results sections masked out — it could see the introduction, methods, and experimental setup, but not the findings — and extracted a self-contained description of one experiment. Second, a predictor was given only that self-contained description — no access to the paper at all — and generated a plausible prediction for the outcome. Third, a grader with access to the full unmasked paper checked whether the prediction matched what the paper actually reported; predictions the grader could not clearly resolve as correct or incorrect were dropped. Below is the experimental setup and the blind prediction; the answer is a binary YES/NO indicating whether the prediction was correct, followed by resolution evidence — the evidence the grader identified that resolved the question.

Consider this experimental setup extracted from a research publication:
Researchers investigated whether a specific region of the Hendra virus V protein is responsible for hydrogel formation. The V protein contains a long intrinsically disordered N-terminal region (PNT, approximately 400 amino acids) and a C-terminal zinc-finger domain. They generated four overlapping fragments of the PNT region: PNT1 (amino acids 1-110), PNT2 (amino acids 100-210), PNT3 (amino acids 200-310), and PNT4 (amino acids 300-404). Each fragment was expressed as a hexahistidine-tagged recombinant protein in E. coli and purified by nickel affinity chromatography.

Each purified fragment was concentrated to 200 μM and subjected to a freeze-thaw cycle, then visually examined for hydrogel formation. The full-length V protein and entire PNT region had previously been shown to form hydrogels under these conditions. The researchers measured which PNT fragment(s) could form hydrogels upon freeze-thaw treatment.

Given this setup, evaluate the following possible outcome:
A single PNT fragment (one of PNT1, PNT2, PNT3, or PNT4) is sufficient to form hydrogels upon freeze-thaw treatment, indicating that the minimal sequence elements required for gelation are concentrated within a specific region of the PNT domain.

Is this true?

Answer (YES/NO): YES